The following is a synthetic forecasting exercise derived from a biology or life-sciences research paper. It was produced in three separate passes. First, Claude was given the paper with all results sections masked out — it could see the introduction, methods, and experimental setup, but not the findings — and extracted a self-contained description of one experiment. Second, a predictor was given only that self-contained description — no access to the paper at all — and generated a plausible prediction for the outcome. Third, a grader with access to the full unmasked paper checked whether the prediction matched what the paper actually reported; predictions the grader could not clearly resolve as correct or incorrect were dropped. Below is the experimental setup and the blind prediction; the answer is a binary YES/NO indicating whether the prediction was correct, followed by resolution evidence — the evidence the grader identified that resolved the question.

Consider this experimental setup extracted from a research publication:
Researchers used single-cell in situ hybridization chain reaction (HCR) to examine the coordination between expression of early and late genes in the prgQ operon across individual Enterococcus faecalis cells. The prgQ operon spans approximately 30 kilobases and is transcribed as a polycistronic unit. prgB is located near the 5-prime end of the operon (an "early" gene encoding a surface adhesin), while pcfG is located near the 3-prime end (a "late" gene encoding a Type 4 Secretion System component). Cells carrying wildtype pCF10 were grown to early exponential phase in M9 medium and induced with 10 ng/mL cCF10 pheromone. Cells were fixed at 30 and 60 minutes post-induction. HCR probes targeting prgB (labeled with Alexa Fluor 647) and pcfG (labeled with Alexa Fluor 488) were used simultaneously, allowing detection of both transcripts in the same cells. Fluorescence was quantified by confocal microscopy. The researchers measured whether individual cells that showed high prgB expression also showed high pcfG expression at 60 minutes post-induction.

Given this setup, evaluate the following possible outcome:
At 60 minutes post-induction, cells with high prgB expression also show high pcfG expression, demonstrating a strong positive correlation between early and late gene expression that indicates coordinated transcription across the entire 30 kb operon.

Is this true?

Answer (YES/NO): NO